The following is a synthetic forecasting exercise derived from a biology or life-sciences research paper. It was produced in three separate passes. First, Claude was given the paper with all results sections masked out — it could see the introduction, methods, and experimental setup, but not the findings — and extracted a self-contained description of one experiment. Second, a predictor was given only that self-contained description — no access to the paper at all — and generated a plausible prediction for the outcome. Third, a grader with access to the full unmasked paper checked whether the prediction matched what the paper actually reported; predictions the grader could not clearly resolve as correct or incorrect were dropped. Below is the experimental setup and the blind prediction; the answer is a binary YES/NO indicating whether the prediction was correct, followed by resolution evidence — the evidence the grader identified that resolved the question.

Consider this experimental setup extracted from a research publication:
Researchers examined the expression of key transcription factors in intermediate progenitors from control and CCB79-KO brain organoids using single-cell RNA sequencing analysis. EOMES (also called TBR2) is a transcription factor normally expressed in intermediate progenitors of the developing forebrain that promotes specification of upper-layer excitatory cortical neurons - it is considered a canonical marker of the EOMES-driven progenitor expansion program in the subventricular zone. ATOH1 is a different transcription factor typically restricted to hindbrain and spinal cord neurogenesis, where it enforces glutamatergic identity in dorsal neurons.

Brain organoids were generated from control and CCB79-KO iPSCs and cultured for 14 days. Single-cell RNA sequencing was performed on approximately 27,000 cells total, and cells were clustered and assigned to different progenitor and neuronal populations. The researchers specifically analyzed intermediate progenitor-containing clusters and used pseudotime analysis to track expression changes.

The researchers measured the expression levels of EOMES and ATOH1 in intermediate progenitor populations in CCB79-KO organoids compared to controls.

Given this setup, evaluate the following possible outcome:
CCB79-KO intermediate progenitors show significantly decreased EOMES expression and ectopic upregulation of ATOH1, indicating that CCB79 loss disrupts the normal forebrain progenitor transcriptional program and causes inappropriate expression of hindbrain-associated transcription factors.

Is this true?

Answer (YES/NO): YES